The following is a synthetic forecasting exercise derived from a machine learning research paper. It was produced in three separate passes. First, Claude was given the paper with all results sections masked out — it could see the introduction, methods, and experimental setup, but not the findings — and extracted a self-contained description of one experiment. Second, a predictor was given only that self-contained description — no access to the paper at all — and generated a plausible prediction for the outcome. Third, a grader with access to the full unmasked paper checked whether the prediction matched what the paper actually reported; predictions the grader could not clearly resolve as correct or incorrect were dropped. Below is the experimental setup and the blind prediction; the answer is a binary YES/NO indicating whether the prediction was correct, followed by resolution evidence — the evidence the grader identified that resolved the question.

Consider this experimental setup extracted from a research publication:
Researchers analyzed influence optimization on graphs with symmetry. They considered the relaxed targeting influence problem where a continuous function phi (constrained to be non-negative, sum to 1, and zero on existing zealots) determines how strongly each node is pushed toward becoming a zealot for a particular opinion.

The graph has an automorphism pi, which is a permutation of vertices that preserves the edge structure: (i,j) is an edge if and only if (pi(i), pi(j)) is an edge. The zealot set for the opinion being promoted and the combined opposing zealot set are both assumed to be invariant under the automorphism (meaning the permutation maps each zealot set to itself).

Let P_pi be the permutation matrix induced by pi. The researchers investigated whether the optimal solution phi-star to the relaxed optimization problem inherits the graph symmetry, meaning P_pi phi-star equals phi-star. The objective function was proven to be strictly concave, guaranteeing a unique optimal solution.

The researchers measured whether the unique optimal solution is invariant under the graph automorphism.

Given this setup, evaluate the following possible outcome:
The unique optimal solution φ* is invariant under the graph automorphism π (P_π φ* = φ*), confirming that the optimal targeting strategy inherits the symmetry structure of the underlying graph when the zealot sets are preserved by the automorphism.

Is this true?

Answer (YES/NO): YES